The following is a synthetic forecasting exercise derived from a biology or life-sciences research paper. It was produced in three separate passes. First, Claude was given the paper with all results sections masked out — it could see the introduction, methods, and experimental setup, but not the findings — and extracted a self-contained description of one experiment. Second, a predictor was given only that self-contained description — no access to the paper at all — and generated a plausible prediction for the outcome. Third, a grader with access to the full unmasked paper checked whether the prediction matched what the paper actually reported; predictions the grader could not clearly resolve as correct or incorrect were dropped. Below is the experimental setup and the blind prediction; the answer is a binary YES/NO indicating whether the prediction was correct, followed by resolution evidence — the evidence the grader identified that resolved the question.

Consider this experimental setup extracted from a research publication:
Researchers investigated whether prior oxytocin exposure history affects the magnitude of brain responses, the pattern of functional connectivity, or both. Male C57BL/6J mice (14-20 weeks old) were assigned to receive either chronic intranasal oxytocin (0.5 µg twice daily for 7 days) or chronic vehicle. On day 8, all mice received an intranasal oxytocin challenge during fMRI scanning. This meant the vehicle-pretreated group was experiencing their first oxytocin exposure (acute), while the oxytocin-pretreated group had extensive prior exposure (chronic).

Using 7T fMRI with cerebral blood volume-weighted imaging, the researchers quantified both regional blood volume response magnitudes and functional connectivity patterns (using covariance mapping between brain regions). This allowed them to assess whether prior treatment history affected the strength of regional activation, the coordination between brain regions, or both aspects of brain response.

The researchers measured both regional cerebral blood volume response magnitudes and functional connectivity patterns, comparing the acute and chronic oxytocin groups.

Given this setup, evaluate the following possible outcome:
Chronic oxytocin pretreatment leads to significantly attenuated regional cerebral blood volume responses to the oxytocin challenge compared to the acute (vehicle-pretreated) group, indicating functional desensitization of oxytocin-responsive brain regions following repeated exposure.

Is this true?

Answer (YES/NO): NO